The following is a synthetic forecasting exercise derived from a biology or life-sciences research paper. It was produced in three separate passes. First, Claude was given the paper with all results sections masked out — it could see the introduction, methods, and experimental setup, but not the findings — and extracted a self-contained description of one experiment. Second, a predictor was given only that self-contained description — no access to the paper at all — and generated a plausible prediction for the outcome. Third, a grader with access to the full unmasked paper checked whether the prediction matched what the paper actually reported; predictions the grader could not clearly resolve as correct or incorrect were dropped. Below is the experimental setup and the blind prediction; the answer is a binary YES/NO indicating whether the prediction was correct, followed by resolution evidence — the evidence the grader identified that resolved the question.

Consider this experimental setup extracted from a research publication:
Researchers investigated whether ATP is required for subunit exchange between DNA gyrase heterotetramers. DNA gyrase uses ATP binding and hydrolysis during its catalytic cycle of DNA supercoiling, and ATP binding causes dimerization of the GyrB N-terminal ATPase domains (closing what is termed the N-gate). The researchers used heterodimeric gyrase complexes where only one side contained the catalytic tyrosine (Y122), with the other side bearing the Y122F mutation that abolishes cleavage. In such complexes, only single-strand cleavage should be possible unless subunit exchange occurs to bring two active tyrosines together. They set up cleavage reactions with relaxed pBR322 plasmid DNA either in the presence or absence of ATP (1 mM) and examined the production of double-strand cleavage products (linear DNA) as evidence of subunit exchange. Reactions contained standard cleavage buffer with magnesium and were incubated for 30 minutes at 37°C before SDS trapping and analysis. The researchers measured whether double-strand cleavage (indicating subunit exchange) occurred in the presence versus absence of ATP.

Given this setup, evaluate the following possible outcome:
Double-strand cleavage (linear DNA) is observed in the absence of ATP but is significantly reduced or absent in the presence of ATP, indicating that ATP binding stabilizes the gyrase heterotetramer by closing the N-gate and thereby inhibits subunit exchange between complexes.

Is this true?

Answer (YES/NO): NO